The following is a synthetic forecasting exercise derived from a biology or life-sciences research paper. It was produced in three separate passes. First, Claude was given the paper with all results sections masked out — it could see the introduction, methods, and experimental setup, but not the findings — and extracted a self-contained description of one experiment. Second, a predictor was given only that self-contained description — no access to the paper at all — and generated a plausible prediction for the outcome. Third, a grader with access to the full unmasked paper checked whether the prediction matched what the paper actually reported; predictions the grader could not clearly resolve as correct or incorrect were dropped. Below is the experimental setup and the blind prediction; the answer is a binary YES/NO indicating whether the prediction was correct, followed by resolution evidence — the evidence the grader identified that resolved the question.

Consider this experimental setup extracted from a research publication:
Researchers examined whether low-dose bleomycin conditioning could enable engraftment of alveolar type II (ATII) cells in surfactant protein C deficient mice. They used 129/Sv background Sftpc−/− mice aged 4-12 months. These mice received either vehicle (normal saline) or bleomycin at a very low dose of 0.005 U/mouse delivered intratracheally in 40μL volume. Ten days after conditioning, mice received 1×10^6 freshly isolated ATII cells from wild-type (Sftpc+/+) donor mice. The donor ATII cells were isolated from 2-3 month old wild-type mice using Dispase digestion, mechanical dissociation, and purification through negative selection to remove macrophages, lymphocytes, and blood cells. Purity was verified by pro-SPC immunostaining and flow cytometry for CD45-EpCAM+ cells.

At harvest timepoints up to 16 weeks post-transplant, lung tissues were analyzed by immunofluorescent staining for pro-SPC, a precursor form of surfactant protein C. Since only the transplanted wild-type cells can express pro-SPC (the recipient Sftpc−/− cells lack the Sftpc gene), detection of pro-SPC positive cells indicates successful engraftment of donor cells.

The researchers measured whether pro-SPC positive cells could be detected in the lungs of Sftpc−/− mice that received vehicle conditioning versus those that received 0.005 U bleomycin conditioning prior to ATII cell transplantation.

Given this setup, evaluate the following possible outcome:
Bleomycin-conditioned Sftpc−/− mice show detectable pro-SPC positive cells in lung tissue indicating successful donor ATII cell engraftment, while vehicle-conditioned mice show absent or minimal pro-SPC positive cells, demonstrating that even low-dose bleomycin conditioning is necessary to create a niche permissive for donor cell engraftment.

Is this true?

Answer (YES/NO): YES